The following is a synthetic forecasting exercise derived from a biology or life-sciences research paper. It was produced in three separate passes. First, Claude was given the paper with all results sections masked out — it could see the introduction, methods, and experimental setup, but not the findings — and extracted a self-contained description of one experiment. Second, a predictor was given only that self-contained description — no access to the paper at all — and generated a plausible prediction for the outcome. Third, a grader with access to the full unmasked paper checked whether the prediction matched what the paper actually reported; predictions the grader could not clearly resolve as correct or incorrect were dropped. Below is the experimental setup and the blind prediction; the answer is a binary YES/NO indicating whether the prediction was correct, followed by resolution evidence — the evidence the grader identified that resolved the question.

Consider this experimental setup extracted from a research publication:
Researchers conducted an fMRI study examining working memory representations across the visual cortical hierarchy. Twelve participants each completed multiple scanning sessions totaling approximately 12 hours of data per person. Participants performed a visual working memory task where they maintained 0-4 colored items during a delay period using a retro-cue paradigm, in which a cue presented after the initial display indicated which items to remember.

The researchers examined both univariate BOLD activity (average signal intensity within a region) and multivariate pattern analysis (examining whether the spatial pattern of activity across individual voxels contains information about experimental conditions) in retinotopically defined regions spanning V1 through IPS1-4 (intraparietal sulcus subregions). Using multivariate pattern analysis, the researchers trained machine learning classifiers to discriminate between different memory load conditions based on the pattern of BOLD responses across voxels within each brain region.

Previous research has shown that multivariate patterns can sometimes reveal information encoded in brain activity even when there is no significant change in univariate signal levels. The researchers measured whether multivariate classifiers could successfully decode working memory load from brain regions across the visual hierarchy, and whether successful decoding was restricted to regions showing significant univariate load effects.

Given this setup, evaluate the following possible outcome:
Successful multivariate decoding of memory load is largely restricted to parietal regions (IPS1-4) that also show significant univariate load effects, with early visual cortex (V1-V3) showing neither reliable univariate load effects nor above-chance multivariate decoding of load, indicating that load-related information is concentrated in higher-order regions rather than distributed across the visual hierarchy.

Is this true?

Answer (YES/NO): NO